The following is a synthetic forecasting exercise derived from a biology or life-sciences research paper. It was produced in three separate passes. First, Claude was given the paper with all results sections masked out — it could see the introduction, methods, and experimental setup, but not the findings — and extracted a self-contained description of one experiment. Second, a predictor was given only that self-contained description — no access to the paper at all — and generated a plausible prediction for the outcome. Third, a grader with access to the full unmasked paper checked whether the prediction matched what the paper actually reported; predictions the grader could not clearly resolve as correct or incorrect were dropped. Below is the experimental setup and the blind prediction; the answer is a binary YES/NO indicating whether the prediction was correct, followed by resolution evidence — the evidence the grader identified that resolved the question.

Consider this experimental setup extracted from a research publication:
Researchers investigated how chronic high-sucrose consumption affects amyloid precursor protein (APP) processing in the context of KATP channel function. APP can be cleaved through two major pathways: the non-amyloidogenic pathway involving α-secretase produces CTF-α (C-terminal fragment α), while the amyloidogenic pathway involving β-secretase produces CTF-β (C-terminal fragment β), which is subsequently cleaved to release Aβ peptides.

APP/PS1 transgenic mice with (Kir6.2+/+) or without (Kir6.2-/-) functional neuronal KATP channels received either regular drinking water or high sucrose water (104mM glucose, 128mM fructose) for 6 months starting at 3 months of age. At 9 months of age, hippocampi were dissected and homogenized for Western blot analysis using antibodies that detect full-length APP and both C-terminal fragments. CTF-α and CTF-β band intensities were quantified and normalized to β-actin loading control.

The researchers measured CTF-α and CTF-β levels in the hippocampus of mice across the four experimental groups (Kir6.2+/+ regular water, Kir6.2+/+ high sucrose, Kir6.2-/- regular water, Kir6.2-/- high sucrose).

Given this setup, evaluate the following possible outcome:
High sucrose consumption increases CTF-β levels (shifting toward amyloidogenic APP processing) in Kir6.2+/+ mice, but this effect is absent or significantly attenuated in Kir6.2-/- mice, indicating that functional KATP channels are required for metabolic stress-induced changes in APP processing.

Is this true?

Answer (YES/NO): YES